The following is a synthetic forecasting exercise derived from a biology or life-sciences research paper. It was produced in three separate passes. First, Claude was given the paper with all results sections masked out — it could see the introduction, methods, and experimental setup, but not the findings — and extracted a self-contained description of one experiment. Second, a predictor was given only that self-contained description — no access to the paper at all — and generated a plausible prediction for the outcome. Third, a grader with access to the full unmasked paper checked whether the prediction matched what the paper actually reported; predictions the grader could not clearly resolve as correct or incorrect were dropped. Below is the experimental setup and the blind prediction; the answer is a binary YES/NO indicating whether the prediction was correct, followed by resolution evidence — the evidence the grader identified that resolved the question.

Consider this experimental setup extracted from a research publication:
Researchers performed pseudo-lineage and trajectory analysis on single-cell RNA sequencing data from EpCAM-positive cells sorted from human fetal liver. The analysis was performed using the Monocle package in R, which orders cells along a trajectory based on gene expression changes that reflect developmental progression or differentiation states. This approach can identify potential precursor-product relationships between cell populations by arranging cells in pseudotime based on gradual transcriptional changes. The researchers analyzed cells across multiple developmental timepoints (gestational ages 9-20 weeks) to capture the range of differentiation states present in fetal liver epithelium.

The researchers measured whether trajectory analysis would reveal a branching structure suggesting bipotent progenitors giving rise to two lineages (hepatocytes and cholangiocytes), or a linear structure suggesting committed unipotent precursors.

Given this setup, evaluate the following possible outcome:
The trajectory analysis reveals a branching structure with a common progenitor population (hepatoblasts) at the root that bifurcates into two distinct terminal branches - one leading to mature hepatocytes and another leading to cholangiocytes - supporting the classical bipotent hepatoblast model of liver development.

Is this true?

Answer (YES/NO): NO